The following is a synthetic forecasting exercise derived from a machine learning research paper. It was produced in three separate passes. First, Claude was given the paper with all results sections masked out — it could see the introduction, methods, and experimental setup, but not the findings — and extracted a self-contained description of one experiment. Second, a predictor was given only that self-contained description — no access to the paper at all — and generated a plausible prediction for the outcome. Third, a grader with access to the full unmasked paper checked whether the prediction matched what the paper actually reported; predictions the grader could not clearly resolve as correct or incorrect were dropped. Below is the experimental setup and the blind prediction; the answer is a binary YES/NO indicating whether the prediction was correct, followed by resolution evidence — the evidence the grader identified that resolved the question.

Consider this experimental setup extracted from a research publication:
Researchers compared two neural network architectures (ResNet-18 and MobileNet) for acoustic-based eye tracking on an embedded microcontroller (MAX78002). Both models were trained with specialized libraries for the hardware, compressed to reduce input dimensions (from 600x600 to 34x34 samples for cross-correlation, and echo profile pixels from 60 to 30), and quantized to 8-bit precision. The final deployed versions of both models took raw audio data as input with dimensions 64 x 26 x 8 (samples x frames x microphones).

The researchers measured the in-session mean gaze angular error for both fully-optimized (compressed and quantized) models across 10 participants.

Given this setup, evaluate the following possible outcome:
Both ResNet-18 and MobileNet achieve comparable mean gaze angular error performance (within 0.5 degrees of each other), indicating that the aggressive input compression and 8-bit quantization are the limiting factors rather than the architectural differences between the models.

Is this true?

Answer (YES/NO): YES